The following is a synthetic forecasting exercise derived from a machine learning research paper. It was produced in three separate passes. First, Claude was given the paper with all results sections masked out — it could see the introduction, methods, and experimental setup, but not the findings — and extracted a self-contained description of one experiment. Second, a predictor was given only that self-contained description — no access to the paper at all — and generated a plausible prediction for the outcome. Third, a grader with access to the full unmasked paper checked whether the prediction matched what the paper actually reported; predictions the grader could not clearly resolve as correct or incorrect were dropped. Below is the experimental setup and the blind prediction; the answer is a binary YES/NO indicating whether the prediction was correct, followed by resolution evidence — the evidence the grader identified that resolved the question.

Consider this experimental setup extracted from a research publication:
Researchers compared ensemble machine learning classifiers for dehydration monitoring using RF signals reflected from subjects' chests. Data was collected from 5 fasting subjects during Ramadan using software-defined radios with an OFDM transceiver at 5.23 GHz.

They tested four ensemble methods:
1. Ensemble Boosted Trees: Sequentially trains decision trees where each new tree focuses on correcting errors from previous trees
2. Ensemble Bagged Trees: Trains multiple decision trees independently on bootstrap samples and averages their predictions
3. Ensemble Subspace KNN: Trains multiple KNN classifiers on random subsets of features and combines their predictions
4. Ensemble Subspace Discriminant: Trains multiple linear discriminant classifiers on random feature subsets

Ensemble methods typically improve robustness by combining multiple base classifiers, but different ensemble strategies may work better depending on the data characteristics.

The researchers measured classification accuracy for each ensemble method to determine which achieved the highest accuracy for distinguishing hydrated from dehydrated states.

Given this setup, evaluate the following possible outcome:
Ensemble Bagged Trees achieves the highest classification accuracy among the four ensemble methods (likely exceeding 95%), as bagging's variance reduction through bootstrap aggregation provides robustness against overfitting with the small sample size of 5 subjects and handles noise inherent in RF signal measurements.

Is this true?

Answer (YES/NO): NO